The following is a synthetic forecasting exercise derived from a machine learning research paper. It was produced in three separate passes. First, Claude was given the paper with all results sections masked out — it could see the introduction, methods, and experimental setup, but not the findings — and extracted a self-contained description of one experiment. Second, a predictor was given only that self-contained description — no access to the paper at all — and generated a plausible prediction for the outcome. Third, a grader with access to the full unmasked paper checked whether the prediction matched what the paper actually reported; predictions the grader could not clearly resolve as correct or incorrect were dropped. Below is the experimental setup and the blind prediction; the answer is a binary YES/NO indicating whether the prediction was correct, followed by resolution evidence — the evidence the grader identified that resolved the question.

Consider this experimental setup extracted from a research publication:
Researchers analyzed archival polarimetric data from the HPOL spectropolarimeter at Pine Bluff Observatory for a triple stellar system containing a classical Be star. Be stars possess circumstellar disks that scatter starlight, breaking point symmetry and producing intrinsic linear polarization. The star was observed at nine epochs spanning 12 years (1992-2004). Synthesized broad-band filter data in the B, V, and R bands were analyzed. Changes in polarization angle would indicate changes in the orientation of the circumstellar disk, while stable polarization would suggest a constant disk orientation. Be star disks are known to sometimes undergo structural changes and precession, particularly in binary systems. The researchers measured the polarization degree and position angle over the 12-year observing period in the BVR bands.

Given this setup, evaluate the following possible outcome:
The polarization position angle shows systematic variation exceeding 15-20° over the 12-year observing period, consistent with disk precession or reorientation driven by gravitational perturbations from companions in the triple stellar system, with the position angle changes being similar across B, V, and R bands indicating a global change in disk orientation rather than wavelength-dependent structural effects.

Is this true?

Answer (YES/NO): NO